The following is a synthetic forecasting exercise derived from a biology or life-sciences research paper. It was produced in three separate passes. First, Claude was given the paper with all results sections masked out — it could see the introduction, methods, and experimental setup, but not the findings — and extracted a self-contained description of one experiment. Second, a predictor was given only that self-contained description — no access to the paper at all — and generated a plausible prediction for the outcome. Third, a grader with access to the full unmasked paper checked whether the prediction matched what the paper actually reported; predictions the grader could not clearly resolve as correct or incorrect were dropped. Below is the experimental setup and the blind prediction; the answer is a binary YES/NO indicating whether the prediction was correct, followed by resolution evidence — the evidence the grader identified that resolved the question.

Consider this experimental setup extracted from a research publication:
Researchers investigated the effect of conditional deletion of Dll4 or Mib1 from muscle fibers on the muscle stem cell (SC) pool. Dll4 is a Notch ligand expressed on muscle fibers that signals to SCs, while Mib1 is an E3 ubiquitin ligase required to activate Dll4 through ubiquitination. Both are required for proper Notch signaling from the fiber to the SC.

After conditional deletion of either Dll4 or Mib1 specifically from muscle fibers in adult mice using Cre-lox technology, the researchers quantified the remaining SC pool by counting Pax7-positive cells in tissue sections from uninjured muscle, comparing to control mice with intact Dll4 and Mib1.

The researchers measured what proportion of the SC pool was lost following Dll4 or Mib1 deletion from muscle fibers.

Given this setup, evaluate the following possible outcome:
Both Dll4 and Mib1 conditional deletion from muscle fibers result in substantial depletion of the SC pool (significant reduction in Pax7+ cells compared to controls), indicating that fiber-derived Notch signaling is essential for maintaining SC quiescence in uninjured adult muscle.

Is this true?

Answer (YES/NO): YES